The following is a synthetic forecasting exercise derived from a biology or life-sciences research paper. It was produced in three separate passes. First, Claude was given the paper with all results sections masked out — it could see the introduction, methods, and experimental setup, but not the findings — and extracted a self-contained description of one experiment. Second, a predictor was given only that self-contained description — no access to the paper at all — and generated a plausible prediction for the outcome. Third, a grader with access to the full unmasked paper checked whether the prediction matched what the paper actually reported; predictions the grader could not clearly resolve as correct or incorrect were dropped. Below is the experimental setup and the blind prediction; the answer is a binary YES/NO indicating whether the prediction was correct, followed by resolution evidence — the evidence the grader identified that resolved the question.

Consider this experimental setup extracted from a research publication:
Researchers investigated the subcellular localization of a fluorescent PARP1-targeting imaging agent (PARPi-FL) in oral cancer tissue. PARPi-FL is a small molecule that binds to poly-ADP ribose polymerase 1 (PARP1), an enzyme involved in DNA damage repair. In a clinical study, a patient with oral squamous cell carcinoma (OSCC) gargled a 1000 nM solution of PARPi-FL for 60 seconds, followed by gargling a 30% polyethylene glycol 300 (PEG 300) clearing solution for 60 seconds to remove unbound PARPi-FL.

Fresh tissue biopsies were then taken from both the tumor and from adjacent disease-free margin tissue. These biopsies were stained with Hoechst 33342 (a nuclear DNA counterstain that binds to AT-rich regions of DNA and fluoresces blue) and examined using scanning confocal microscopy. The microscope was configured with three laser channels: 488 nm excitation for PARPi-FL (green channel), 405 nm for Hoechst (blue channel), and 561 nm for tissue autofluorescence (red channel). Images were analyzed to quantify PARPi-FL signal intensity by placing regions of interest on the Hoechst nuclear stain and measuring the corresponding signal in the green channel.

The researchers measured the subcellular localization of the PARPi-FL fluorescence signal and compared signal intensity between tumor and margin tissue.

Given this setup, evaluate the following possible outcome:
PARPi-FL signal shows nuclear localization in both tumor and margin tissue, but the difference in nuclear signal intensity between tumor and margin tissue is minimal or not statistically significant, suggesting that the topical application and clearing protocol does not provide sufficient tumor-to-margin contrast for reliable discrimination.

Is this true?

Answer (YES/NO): NO